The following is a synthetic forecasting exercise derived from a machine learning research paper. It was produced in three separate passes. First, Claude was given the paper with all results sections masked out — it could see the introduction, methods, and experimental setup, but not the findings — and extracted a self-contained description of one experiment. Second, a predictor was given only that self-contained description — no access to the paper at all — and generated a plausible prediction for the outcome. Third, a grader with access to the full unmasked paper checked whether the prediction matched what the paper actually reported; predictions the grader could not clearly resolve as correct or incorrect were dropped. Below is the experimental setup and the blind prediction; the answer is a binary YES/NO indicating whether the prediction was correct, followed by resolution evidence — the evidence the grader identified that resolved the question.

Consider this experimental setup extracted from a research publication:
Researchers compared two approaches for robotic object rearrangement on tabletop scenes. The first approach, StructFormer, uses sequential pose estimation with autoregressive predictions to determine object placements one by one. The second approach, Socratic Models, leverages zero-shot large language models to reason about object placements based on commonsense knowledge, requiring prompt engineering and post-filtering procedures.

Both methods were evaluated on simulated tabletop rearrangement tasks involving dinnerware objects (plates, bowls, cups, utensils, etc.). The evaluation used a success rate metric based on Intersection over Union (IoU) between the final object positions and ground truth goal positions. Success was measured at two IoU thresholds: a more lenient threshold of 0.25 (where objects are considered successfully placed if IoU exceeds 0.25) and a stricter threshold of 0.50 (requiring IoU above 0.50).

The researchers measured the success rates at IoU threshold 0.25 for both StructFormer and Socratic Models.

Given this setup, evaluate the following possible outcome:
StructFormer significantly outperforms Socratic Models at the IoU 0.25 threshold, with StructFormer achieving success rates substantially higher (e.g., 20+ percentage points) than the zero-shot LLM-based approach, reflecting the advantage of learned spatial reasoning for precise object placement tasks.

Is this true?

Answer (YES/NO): NO